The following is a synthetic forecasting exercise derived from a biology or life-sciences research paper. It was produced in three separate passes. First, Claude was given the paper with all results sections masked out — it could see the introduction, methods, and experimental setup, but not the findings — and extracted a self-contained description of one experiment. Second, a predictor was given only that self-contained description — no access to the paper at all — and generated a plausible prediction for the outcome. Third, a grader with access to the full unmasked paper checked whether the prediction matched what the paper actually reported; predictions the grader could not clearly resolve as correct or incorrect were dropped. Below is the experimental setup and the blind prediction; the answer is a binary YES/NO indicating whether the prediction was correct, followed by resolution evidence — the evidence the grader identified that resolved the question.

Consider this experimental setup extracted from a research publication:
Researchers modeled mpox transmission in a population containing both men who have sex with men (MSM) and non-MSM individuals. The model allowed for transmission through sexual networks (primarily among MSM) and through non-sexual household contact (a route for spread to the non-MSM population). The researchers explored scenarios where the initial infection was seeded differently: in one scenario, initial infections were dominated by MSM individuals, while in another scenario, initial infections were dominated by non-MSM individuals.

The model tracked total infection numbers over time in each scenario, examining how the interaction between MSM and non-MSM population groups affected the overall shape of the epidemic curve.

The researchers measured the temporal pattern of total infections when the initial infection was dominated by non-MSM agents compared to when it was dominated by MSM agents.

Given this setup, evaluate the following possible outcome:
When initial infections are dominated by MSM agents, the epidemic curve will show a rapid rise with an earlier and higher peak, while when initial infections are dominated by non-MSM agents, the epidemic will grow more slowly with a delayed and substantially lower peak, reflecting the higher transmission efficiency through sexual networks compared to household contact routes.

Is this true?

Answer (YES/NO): NO